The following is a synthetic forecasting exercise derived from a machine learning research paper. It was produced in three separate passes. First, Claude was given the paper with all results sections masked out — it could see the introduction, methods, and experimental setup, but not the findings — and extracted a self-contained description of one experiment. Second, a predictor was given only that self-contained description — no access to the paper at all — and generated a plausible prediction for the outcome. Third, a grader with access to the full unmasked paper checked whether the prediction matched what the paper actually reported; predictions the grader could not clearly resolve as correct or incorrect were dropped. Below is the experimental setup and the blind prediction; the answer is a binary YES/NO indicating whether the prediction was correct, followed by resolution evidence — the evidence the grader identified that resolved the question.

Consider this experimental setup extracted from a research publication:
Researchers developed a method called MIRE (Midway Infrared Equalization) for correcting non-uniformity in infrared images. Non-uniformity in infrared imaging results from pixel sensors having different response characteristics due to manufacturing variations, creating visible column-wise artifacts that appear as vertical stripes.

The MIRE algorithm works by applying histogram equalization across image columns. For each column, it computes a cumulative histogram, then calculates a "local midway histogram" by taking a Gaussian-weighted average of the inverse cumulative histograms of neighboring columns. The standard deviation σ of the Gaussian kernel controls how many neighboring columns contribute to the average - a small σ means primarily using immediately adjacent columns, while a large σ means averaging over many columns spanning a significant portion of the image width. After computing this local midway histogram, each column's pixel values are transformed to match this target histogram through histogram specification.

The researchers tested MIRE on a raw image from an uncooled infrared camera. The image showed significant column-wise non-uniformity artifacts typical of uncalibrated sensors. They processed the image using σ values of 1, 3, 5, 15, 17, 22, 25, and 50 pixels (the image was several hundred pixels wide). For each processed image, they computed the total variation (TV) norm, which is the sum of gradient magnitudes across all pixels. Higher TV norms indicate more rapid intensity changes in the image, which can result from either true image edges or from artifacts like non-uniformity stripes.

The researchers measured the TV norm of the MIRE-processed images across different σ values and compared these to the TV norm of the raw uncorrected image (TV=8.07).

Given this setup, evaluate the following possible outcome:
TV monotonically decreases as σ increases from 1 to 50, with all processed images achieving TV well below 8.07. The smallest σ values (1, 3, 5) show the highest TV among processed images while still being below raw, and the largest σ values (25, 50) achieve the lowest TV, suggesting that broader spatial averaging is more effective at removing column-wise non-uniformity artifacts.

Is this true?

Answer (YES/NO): NO